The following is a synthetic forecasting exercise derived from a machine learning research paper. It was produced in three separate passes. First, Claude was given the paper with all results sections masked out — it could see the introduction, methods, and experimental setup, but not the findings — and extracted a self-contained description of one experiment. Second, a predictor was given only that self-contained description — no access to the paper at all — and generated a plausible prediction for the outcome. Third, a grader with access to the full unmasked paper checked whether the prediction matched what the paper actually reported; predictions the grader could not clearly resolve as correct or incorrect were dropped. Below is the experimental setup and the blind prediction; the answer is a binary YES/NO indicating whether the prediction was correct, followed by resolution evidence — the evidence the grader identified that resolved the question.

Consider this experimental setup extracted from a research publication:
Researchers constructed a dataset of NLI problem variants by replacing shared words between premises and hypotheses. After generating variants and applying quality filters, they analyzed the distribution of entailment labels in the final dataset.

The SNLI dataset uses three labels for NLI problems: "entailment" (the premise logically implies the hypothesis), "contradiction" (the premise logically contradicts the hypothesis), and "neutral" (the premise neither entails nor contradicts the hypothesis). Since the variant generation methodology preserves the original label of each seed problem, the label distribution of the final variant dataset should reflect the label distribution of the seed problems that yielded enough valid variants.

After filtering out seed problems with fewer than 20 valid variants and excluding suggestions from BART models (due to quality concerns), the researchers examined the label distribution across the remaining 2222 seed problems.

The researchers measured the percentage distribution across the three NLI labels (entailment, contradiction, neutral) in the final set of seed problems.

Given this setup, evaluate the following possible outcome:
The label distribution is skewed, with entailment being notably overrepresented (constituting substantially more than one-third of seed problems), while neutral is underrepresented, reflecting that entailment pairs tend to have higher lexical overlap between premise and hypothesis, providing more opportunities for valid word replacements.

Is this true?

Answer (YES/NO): NO